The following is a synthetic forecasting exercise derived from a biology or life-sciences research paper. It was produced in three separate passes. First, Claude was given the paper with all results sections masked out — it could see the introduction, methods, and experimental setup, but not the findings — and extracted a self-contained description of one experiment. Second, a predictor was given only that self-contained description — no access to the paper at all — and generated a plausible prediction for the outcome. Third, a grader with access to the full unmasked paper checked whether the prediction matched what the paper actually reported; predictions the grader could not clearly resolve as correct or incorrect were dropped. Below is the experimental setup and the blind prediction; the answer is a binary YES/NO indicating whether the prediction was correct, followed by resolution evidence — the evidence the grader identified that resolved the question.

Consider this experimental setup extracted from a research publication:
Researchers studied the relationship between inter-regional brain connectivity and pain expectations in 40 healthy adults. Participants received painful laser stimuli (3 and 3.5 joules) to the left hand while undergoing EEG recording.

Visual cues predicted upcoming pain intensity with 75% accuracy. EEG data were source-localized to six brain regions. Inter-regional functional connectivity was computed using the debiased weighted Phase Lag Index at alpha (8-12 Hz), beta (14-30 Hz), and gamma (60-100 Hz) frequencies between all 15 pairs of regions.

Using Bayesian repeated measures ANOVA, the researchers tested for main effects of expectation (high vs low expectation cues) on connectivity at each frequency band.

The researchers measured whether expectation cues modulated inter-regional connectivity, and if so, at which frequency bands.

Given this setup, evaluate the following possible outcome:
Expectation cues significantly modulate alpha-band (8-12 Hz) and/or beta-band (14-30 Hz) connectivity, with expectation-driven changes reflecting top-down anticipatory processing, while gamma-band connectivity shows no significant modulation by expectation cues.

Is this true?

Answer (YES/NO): YES